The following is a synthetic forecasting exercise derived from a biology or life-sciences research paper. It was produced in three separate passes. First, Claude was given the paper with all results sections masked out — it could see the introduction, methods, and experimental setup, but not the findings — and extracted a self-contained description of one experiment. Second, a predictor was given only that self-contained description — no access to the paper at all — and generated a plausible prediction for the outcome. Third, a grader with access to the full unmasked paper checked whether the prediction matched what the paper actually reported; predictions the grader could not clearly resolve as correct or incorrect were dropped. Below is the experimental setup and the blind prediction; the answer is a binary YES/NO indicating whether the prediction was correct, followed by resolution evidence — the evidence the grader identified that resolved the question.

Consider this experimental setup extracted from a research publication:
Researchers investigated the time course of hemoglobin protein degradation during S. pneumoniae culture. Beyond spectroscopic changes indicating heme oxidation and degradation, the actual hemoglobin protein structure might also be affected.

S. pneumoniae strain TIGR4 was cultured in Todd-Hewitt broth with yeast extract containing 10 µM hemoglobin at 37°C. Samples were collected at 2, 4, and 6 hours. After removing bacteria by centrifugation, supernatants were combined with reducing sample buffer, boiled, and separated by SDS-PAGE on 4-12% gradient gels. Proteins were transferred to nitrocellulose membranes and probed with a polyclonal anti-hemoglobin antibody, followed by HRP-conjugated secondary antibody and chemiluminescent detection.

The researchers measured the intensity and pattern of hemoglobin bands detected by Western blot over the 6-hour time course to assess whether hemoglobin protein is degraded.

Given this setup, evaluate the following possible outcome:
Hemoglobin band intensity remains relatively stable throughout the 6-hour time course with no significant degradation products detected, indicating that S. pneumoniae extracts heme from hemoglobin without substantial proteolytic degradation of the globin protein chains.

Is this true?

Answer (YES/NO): YES